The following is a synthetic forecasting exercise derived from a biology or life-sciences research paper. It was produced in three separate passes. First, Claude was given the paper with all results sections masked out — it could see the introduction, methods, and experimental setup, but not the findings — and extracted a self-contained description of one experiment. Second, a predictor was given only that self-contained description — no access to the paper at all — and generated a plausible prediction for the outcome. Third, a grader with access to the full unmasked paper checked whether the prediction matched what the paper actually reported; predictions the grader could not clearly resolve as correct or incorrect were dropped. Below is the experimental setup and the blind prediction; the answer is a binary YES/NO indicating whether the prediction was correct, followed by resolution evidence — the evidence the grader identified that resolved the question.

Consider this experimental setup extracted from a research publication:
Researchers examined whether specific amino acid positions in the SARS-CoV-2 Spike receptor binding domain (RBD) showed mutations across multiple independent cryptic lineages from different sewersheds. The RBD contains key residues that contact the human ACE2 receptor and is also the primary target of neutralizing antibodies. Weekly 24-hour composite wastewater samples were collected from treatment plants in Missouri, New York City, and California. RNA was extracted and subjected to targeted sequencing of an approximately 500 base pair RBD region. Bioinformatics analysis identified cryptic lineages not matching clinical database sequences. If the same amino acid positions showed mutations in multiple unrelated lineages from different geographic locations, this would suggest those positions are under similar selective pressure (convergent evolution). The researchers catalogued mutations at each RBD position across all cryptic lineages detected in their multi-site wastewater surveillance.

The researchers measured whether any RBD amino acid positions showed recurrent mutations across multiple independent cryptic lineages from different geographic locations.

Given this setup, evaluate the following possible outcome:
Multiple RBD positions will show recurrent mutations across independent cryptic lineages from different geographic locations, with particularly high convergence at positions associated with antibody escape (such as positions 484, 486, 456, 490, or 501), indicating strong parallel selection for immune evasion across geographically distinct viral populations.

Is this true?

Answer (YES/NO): YES